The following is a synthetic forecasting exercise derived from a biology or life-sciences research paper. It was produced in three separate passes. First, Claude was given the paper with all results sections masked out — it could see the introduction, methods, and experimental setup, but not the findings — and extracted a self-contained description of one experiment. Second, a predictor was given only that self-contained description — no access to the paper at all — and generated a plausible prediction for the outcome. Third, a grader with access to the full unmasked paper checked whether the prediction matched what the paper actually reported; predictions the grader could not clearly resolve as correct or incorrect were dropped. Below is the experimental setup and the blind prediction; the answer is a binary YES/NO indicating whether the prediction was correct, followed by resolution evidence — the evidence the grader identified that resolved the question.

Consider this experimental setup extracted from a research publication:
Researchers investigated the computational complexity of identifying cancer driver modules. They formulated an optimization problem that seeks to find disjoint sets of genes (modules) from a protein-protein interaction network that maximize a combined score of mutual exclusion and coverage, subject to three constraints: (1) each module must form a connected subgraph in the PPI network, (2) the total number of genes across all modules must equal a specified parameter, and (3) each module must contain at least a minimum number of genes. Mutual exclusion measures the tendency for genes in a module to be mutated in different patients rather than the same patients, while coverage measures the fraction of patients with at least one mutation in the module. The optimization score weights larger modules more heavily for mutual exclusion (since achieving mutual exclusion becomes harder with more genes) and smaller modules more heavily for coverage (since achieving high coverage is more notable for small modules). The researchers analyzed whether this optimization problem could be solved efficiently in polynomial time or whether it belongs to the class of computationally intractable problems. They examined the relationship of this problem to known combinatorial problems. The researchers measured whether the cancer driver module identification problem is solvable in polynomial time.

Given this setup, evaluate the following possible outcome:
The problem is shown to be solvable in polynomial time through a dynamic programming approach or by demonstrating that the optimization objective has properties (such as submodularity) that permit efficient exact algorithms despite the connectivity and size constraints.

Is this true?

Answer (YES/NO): NO